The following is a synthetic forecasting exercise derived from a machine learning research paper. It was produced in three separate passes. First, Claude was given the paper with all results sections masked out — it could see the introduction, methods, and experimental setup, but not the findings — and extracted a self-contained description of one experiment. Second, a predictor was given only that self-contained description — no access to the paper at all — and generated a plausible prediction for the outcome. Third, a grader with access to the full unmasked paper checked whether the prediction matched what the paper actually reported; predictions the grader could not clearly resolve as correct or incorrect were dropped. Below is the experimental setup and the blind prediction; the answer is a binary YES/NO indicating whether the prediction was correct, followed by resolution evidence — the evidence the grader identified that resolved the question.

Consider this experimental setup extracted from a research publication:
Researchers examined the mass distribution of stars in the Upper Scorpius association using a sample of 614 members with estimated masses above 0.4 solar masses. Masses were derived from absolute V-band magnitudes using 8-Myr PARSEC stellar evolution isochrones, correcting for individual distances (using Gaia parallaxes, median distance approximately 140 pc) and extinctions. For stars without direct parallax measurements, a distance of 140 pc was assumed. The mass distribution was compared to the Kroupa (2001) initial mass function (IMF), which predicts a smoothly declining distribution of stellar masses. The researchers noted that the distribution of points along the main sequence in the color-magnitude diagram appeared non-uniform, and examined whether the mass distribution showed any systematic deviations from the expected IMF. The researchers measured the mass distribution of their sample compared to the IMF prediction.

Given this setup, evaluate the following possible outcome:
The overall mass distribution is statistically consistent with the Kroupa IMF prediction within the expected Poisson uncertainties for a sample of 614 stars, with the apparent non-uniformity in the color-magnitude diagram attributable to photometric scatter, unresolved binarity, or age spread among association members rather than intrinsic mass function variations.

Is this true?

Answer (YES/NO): NO